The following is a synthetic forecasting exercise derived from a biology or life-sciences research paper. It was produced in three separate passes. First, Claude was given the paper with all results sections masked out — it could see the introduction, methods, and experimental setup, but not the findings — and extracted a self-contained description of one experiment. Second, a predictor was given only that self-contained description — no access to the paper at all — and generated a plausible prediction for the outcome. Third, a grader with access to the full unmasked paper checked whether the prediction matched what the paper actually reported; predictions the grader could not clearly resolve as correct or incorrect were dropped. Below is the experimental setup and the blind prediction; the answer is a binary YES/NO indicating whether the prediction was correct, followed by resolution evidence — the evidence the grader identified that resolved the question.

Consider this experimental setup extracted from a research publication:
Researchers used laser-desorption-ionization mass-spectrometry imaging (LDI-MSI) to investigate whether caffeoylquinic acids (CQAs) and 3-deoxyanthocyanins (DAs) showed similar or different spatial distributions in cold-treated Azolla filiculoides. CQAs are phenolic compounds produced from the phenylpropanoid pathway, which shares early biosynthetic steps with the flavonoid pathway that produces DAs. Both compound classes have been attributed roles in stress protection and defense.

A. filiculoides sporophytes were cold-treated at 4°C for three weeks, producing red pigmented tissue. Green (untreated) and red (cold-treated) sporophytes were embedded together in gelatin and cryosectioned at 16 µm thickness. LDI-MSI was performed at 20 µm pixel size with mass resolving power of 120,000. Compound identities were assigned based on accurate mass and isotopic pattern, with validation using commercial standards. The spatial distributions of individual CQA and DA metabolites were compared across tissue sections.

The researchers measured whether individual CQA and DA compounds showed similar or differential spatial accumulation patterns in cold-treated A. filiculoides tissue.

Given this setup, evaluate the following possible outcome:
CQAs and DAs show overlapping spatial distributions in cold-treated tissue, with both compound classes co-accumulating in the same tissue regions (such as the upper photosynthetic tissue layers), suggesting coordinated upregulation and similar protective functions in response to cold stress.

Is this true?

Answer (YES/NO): NO